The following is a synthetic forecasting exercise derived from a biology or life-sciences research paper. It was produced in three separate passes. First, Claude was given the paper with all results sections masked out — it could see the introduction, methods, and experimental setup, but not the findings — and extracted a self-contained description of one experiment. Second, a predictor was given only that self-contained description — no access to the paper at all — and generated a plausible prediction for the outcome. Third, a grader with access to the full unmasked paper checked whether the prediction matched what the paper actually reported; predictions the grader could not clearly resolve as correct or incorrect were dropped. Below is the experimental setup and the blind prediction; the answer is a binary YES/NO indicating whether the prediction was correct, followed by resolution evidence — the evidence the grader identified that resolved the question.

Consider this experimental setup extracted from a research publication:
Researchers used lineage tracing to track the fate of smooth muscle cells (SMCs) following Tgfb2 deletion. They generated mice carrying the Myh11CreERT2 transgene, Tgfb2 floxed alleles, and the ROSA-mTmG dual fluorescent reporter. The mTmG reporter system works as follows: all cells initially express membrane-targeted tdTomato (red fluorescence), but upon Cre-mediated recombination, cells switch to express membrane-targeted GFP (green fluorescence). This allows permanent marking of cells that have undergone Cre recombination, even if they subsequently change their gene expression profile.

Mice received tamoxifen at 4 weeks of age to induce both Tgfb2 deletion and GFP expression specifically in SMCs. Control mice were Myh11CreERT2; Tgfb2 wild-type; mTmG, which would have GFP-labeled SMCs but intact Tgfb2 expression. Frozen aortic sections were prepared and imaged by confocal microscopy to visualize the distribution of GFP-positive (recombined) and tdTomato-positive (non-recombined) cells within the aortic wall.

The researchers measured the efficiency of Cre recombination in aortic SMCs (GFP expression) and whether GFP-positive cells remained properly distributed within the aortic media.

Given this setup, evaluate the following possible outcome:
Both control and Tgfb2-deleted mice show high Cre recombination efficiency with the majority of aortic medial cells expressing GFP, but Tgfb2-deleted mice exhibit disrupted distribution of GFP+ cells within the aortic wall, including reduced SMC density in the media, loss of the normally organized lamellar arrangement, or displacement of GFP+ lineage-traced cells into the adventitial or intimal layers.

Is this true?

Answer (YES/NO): YES